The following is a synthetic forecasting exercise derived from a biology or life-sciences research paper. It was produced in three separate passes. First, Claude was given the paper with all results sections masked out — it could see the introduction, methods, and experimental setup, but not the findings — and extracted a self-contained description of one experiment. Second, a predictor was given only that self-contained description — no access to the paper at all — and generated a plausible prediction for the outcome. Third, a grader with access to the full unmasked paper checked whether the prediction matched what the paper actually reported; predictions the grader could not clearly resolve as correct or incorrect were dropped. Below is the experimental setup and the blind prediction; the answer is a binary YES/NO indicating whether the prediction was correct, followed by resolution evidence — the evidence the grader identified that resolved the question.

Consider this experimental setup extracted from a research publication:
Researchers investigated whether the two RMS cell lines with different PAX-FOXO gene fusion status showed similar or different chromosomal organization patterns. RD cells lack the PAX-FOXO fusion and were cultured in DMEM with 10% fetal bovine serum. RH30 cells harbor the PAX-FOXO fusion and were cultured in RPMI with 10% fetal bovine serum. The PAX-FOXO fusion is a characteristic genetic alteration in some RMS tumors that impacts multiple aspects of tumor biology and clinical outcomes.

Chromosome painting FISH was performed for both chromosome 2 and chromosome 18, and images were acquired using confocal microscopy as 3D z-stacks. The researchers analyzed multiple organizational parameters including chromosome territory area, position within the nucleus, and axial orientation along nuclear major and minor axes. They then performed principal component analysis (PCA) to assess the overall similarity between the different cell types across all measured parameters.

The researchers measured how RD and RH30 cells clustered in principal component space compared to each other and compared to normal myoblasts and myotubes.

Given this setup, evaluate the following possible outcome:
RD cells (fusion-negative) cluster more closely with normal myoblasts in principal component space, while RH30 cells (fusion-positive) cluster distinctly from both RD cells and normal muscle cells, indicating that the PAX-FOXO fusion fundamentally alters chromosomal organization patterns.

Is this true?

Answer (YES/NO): NO